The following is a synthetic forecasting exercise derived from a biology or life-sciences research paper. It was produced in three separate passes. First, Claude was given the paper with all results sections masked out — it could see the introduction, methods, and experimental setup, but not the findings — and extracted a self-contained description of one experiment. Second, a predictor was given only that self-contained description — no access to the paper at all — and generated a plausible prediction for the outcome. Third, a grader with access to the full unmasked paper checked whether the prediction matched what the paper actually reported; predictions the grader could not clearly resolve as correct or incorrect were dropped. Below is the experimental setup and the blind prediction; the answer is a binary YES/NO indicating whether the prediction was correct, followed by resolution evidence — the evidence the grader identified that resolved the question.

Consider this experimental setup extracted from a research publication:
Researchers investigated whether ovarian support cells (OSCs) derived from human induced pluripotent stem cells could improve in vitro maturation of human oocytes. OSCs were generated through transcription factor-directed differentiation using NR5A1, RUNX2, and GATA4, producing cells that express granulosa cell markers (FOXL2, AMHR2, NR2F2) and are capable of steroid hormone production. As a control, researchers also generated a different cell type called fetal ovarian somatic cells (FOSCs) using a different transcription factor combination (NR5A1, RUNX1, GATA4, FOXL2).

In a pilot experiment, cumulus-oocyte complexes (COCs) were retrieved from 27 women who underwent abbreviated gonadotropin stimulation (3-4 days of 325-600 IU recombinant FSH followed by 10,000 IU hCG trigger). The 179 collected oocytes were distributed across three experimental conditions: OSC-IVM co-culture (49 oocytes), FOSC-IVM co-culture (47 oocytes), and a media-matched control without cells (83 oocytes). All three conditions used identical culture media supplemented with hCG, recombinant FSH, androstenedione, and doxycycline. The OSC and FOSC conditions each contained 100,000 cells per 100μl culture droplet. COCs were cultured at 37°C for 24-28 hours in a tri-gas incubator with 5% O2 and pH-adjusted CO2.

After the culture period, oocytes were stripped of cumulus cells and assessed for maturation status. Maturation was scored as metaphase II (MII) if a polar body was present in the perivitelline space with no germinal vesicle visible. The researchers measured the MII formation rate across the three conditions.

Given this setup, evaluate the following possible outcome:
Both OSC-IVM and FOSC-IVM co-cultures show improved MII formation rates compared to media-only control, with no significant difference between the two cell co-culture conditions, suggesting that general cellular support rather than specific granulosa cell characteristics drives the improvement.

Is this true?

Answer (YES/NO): NO